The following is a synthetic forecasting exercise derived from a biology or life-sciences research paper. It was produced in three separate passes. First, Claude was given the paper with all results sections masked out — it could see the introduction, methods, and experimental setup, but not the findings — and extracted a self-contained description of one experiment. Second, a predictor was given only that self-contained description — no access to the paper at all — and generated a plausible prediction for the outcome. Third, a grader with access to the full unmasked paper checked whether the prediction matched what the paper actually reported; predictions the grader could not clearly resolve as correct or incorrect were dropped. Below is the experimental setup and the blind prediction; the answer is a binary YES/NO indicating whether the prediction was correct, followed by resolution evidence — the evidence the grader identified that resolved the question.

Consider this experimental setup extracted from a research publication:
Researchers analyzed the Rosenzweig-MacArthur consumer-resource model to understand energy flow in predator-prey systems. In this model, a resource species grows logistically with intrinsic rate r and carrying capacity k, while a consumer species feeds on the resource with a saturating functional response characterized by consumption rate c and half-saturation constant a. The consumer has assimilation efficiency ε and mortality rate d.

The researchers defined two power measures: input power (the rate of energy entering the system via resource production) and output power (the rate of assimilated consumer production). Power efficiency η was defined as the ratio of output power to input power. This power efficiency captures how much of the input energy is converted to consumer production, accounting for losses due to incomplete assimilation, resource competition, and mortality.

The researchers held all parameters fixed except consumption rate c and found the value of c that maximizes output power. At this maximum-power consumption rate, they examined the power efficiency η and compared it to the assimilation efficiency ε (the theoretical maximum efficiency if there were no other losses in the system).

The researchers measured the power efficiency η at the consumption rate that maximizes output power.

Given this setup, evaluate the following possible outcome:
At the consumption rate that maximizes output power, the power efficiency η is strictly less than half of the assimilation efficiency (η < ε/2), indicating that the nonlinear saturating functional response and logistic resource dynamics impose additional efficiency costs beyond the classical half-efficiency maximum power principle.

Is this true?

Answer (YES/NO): NO